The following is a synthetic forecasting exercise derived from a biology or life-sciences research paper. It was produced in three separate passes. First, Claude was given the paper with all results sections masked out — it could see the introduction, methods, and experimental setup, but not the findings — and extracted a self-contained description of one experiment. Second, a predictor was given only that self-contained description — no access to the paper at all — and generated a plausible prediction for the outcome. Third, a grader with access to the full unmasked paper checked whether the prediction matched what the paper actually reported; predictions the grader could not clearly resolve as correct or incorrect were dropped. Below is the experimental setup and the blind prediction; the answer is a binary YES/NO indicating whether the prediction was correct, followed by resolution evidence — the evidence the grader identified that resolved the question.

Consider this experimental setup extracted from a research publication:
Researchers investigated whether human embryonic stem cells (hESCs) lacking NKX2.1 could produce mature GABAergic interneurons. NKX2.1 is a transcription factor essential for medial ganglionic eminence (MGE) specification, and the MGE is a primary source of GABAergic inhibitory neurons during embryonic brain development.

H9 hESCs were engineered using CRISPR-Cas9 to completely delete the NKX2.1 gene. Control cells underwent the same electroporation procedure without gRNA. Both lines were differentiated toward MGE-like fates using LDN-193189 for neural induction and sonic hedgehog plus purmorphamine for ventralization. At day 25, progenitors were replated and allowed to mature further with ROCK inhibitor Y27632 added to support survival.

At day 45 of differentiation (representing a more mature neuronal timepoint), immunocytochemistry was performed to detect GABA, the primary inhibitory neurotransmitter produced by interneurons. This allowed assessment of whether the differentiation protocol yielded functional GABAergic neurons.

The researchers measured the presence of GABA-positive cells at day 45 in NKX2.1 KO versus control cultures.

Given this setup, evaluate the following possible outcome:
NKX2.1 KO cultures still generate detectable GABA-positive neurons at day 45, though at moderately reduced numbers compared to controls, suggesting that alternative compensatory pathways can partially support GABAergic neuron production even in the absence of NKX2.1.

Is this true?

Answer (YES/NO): NO